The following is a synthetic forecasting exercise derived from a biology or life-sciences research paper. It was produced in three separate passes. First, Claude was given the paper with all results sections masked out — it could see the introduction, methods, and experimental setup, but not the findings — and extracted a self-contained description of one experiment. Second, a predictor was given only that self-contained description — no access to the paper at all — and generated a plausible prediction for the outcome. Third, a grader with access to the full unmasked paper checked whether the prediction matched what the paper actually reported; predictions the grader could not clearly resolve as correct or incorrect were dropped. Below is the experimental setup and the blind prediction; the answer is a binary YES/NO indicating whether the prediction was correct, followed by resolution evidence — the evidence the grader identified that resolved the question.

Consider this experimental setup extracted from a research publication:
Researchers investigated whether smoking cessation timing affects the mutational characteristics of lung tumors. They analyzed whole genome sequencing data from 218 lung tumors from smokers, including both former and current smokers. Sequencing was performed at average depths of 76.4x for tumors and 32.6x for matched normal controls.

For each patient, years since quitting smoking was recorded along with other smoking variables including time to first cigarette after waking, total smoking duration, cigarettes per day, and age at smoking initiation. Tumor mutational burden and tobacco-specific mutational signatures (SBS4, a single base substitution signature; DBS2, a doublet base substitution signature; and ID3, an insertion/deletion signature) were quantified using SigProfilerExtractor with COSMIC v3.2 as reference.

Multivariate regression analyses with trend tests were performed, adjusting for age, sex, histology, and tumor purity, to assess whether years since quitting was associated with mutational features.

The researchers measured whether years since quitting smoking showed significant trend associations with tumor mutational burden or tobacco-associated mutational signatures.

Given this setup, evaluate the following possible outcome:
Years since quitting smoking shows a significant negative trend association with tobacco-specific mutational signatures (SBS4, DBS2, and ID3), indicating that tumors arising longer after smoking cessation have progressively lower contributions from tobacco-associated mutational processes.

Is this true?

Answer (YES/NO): NO